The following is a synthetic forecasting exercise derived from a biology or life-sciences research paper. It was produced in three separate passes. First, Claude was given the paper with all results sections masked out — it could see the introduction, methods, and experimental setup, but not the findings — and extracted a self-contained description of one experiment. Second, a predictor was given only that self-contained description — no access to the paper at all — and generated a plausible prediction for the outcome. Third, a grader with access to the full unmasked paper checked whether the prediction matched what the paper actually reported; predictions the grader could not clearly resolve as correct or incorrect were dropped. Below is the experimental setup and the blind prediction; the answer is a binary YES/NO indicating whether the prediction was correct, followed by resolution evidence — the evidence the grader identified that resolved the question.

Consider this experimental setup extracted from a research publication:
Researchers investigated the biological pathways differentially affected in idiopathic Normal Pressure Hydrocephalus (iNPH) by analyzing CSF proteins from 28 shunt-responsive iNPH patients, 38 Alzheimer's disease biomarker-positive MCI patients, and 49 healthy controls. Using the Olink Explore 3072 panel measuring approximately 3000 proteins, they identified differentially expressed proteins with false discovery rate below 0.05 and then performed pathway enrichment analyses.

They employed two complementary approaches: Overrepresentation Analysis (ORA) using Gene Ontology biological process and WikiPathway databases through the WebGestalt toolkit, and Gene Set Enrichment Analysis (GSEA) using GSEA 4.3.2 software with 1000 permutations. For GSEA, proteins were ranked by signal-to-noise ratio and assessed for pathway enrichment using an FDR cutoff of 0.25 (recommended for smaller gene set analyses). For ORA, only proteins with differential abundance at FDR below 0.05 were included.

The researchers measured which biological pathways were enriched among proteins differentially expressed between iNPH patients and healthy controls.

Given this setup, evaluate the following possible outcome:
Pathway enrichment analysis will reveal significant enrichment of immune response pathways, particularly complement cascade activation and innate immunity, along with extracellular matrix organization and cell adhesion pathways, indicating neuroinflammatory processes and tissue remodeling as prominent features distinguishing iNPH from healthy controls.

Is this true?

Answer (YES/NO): NO